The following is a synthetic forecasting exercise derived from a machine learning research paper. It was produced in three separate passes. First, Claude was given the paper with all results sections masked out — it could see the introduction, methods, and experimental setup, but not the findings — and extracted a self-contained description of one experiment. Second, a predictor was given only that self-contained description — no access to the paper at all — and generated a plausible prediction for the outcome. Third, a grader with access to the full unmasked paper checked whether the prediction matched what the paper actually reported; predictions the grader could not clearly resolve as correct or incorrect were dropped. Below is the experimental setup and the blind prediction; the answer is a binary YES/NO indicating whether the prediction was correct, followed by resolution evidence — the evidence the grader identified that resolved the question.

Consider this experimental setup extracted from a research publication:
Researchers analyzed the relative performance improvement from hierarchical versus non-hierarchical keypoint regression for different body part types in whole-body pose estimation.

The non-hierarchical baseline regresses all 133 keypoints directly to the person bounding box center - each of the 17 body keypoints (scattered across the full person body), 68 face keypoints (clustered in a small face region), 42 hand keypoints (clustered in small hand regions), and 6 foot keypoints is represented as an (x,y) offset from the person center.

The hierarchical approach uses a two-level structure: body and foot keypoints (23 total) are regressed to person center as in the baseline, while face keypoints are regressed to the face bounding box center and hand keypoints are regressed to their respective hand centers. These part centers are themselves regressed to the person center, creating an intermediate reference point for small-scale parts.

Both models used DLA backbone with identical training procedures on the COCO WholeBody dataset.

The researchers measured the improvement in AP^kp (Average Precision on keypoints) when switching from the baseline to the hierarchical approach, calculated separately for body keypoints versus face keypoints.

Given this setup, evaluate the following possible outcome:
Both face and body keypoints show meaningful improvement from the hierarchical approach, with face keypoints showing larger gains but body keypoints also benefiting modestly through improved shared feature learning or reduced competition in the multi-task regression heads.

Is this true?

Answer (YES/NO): YES